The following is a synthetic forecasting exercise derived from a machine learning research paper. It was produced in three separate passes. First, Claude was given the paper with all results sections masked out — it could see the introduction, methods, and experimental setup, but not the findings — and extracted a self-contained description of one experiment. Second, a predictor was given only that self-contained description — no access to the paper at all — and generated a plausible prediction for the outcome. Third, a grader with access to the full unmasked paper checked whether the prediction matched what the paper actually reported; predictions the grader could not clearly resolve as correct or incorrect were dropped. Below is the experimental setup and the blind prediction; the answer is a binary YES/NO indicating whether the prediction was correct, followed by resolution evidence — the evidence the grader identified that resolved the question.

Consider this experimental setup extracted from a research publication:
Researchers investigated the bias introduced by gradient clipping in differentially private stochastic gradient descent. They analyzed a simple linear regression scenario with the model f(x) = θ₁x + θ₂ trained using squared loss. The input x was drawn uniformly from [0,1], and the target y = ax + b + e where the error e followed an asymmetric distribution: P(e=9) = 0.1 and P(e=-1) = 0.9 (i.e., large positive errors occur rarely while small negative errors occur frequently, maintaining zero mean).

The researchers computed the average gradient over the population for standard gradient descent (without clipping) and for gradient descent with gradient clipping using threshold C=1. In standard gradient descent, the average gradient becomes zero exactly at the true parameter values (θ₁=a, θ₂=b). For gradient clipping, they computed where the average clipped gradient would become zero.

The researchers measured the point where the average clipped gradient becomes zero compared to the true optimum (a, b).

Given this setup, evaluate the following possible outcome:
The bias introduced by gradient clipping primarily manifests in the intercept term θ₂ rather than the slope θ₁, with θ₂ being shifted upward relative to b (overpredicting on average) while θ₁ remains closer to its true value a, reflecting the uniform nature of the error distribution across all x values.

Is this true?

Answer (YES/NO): YES